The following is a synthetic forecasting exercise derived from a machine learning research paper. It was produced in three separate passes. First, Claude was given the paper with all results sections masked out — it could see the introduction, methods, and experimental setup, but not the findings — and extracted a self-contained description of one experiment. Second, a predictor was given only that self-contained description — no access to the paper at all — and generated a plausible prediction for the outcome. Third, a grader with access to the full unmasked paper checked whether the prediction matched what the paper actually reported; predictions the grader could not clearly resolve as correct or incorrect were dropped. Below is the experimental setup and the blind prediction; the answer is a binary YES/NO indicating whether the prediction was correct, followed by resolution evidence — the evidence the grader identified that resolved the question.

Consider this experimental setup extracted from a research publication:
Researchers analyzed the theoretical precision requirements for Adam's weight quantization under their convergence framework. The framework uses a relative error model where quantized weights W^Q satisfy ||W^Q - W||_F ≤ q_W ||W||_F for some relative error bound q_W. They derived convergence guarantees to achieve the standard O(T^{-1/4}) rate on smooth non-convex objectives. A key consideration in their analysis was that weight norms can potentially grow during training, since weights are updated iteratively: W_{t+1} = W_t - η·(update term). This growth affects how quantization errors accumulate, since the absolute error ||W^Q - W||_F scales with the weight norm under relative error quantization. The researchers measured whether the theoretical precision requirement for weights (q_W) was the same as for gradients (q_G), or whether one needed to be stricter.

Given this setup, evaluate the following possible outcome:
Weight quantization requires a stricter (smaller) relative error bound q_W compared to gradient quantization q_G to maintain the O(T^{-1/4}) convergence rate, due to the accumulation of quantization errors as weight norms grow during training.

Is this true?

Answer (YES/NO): YES